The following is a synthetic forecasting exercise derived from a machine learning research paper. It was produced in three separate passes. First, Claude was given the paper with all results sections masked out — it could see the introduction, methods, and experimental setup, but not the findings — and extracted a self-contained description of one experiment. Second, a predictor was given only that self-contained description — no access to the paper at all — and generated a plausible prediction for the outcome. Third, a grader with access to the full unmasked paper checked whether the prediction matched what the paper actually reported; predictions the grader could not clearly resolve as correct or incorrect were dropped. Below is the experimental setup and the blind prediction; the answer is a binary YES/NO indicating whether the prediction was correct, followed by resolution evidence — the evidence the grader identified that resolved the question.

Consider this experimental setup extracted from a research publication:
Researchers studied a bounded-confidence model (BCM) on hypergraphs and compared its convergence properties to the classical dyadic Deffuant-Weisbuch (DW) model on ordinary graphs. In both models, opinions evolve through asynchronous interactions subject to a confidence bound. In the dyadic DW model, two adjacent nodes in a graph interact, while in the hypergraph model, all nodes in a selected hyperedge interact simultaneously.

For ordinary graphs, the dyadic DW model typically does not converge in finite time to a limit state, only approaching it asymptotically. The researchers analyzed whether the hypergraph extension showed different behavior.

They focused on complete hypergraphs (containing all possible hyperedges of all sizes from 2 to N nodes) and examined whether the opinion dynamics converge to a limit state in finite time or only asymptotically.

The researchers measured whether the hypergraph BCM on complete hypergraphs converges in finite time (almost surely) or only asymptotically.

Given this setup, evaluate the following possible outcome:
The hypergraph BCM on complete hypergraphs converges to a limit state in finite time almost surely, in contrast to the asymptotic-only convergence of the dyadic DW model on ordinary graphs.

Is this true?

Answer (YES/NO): YES